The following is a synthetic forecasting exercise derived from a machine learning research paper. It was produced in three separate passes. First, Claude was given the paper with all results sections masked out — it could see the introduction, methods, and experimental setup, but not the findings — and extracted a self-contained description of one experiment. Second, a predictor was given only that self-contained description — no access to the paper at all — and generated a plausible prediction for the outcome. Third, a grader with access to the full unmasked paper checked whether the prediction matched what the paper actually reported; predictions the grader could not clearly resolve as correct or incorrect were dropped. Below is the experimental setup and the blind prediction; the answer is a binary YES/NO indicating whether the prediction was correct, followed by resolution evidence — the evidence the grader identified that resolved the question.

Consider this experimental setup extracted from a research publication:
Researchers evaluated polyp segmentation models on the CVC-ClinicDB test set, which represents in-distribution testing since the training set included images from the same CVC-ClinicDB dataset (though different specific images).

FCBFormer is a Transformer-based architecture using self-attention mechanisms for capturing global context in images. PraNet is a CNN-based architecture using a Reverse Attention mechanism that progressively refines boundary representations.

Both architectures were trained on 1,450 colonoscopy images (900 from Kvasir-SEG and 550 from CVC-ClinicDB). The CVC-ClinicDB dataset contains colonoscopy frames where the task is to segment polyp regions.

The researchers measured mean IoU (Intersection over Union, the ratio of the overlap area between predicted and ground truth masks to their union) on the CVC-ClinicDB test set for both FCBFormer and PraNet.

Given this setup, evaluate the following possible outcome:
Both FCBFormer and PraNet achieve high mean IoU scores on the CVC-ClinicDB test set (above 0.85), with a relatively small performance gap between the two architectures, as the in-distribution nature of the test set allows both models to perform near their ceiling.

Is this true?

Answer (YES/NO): YES